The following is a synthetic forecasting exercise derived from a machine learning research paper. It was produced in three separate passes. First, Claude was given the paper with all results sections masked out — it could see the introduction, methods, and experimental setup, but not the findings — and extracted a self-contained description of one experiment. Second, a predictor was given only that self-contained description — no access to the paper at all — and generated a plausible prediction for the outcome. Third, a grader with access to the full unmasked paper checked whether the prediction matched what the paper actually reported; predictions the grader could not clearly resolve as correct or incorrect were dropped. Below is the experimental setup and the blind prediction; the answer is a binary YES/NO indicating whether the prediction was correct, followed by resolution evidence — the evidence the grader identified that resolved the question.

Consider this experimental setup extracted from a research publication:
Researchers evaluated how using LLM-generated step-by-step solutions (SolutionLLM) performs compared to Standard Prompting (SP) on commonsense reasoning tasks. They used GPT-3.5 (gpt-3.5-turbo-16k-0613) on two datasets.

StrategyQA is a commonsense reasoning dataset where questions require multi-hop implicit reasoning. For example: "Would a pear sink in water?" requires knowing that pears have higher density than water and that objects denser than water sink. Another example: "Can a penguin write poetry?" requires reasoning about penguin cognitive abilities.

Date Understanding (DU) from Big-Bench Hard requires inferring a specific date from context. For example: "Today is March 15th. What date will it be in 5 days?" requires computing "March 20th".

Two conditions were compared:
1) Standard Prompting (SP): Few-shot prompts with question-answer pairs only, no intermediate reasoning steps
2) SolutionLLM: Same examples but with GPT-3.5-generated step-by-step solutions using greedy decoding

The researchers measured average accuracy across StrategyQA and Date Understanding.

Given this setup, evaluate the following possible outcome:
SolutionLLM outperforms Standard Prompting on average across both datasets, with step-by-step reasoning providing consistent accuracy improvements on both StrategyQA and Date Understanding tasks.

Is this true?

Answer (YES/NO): YES